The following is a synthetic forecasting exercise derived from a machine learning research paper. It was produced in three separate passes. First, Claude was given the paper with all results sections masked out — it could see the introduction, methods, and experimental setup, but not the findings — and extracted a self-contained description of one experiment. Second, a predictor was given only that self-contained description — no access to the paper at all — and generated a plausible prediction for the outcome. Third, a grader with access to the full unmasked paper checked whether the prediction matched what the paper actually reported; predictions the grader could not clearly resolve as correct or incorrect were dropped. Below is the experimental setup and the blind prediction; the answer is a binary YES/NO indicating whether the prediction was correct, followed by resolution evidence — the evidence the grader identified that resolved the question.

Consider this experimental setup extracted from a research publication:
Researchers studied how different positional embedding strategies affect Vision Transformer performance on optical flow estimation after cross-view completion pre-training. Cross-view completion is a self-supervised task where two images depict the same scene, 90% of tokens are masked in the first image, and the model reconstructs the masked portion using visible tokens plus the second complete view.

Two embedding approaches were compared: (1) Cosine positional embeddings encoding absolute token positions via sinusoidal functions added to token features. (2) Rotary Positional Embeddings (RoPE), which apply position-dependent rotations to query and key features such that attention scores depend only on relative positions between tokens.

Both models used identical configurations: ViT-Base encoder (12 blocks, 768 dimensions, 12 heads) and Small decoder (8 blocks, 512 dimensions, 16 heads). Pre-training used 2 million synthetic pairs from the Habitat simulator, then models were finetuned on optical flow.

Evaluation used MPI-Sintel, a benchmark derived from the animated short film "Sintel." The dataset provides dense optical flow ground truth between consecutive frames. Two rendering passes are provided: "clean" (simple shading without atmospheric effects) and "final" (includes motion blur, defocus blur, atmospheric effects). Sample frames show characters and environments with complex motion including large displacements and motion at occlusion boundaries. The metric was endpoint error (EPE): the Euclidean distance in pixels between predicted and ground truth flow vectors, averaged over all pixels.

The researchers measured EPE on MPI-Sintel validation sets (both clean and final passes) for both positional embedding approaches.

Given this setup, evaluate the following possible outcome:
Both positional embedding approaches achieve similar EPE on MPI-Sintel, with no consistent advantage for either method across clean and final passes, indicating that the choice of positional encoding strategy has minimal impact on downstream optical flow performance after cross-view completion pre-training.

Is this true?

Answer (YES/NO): NO